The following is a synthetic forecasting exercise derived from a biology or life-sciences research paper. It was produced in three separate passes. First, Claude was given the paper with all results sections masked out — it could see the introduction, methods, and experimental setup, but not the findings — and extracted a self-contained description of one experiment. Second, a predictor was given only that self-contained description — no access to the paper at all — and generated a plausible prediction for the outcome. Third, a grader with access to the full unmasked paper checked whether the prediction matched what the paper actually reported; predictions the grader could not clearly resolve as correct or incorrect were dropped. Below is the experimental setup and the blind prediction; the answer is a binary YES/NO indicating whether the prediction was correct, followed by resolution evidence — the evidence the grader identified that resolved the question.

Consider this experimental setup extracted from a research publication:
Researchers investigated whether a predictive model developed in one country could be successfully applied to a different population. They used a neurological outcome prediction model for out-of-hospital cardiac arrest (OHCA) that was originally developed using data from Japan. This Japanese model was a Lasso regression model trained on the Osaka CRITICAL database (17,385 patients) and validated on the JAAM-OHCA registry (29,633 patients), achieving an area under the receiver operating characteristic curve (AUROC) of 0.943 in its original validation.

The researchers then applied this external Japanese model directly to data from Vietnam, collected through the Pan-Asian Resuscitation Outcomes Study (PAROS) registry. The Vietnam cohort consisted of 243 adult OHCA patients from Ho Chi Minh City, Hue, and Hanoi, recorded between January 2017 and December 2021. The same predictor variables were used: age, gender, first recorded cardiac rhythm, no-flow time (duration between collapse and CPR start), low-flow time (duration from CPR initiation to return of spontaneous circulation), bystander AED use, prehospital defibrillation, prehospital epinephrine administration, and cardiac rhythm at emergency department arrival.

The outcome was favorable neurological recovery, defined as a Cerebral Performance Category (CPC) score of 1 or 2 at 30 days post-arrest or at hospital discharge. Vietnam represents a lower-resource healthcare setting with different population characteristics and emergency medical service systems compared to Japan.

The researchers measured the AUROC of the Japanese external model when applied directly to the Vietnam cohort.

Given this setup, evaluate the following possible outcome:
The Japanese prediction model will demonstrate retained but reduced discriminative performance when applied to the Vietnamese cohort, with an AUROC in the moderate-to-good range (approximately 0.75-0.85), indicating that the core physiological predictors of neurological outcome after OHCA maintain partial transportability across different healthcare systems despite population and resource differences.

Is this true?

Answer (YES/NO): NO